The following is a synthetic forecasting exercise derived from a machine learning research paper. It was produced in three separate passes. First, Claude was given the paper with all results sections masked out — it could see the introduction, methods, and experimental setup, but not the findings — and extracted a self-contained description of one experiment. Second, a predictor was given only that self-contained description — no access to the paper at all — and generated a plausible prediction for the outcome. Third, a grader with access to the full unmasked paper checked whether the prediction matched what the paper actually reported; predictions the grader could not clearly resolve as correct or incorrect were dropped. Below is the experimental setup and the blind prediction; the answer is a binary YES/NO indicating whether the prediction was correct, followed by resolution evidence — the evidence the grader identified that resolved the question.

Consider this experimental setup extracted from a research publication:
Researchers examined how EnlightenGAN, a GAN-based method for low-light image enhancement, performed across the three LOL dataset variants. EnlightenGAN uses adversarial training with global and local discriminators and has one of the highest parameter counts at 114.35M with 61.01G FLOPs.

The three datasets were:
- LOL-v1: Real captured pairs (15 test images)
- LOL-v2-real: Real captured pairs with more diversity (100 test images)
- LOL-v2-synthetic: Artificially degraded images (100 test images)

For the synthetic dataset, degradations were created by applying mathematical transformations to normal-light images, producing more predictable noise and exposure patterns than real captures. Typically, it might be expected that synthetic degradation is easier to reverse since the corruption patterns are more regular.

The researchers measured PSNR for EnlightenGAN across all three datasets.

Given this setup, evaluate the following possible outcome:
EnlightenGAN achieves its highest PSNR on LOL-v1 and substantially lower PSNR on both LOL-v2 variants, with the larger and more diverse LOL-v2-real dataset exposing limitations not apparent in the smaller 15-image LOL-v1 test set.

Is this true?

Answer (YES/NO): NO